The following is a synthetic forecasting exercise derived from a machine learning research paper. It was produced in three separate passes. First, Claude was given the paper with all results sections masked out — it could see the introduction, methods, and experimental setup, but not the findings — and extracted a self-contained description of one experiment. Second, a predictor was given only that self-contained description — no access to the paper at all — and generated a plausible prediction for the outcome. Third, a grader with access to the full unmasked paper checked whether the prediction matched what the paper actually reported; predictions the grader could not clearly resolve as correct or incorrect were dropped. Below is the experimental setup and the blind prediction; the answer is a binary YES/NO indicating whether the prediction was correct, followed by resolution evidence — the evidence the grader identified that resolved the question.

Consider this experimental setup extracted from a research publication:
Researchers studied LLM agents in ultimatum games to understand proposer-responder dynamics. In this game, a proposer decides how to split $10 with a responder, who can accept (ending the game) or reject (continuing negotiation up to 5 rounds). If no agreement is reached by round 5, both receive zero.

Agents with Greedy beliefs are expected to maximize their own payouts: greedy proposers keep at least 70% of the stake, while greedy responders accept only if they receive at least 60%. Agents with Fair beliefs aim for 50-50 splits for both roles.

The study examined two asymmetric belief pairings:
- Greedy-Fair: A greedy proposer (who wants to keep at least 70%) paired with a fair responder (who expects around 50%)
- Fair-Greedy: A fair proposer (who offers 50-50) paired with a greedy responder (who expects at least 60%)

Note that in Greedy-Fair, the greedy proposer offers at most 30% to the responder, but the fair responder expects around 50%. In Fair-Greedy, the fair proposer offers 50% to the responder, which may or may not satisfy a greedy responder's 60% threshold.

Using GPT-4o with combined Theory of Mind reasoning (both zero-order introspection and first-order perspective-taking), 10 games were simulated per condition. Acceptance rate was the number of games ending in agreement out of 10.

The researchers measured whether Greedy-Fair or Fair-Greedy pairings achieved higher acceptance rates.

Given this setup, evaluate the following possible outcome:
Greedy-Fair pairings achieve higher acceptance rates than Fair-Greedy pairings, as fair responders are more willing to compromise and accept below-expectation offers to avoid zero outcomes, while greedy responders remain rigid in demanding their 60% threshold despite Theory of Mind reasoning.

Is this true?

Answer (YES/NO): YES